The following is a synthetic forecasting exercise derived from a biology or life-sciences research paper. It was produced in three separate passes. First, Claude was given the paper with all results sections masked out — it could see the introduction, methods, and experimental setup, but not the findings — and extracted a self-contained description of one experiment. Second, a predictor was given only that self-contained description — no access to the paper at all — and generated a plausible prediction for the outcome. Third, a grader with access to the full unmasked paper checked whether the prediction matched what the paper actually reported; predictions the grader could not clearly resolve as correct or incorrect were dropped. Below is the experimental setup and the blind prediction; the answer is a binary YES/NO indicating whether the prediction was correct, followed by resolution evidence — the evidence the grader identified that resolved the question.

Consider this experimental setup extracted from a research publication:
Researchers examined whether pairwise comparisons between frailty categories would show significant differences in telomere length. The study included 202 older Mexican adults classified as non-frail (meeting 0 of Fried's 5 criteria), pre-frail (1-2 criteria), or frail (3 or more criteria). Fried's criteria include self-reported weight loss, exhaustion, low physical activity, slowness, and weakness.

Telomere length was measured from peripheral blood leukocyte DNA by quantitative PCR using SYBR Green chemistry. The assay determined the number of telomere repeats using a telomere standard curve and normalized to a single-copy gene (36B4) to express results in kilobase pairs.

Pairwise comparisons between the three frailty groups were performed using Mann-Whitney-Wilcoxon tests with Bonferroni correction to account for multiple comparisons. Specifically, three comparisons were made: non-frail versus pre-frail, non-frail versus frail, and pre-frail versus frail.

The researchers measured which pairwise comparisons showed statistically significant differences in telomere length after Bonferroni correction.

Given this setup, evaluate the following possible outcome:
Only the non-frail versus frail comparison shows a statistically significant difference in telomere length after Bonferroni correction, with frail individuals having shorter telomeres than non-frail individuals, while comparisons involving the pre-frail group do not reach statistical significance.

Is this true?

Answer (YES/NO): NO